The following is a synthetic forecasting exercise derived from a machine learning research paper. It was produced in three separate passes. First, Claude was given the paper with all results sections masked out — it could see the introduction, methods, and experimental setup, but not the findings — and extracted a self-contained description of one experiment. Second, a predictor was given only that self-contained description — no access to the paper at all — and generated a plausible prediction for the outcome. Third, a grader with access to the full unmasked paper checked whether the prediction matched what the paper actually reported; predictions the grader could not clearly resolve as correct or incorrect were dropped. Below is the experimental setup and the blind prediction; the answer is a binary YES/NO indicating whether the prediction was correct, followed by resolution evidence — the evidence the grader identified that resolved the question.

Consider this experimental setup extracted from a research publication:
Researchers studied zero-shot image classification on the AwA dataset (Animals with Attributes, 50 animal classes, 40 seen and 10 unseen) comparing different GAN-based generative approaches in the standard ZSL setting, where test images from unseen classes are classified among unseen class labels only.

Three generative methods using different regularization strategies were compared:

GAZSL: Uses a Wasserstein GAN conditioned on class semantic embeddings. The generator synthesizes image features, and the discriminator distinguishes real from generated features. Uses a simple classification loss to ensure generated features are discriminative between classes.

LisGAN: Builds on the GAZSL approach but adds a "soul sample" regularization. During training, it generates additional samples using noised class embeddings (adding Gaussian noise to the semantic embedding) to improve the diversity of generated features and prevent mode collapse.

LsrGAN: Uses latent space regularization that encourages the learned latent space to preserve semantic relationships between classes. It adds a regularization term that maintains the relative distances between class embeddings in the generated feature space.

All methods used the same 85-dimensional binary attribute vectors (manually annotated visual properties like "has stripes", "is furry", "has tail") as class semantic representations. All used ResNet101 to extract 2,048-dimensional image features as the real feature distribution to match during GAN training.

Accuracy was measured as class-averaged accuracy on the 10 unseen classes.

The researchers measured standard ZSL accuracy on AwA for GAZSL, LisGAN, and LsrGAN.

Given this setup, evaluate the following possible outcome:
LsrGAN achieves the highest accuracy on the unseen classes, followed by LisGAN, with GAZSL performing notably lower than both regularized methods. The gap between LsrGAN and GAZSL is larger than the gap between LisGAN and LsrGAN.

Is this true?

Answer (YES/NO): NO